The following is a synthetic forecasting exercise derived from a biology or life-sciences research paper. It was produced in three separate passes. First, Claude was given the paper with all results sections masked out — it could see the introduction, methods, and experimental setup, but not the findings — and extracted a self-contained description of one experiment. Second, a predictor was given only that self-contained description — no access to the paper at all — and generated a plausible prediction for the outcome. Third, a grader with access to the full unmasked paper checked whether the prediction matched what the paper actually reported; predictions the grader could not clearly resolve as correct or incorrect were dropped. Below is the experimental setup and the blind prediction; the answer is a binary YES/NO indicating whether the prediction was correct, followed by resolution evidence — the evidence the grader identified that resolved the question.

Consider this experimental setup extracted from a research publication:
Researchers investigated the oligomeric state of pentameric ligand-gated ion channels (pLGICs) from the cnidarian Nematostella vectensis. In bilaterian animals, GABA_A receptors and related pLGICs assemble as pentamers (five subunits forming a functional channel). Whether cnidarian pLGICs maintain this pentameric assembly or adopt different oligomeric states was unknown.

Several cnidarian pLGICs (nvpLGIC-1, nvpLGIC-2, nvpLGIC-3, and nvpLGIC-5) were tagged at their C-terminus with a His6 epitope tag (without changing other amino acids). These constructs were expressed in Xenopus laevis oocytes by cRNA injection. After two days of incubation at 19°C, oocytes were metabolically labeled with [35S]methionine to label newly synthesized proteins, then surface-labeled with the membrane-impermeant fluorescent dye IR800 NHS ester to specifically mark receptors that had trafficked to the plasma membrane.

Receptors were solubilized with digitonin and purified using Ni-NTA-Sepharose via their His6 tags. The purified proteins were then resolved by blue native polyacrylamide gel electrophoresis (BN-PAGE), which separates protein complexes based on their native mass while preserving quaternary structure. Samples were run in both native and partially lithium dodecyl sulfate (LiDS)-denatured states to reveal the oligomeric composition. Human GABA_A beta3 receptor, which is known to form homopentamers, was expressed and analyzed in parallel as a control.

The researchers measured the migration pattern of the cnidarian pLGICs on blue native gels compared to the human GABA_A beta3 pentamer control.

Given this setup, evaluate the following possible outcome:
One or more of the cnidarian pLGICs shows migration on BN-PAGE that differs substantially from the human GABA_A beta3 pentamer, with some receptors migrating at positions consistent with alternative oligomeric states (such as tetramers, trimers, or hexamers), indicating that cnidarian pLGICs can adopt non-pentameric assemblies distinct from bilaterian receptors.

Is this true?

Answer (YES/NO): NO